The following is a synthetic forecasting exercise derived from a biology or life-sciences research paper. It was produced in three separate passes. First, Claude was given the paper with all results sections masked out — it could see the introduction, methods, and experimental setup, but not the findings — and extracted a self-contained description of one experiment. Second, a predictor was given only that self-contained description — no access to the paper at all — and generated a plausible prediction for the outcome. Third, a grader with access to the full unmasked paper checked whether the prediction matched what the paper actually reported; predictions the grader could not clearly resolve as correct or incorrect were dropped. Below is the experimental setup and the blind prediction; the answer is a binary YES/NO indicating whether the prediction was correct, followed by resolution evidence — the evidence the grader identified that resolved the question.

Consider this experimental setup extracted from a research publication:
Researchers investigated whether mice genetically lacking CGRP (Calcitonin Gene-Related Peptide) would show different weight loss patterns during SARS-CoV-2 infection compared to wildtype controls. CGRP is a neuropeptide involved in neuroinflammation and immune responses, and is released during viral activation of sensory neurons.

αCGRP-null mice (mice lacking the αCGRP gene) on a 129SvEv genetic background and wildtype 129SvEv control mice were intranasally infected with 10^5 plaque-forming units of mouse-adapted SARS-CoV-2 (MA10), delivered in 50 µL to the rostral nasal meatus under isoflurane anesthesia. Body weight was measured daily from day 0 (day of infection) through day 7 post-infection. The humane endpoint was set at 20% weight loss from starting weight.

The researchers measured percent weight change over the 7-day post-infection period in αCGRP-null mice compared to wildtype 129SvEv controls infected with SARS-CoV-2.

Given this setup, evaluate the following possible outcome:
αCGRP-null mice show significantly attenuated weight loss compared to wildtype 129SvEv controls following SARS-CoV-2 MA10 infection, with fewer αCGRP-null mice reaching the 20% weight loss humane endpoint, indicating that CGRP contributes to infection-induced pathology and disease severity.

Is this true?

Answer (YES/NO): YES